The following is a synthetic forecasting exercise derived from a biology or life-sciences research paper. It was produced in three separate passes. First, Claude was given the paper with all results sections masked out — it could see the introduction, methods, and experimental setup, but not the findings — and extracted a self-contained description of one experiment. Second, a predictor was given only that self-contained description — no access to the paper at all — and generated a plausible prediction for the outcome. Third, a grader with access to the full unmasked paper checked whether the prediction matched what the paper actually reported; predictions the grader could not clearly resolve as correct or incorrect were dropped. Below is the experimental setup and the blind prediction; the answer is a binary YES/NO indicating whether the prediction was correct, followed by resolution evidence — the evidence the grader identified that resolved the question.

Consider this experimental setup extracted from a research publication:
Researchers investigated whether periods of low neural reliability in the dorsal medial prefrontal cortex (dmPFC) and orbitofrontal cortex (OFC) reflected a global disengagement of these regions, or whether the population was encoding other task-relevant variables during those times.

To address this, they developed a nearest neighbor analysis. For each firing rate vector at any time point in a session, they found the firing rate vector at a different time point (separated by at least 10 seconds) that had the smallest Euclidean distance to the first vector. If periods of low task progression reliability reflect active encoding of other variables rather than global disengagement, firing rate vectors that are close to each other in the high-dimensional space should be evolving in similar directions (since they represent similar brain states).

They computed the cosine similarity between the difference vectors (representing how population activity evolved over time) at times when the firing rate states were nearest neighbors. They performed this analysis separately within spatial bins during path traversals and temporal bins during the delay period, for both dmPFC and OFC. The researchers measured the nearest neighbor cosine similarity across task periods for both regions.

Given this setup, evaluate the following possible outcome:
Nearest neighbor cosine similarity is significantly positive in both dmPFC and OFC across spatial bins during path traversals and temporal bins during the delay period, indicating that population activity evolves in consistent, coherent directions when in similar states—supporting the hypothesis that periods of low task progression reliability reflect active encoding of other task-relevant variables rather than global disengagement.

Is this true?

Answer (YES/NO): NO